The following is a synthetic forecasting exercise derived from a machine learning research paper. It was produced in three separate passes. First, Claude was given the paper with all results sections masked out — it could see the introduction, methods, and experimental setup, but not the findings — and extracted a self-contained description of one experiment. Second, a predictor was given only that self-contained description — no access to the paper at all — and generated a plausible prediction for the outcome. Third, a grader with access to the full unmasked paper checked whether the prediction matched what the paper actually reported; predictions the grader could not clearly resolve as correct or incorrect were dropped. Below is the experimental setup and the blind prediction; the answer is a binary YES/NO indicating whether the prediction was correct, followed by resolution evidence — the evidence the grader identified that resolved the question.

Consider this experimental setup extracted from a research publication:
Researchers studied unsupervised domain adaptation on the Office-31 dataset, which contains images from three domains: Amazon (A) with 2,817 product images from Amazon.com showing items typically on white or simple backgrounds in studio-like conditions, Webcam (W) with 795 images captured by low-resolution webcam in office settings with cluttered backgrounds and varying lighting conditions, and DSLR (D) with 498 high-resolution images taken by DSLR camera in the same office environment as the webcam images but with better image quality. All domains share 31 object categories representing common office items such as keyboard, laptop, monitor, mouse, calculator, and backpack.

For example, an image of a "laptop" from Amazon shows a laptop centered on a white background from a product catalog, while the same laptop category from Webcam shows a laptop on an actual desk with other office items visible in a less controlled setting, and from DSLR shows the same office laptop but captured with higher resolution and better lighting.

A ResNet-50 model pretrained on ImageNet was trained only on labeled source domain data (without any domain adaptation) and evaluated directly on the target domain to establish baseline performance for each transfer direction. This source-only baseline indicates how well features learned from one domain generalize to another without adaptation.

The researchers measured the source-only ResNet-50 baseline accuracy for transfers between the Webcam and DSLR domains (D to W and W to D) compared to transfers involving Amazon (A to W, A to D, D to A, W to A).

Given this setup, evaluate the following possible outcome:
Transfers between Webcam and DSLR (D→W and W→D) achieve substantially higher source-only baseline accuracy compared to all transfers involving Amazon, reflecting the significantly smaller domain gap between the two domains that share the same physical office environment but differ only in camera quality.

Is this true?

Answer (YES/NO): YES